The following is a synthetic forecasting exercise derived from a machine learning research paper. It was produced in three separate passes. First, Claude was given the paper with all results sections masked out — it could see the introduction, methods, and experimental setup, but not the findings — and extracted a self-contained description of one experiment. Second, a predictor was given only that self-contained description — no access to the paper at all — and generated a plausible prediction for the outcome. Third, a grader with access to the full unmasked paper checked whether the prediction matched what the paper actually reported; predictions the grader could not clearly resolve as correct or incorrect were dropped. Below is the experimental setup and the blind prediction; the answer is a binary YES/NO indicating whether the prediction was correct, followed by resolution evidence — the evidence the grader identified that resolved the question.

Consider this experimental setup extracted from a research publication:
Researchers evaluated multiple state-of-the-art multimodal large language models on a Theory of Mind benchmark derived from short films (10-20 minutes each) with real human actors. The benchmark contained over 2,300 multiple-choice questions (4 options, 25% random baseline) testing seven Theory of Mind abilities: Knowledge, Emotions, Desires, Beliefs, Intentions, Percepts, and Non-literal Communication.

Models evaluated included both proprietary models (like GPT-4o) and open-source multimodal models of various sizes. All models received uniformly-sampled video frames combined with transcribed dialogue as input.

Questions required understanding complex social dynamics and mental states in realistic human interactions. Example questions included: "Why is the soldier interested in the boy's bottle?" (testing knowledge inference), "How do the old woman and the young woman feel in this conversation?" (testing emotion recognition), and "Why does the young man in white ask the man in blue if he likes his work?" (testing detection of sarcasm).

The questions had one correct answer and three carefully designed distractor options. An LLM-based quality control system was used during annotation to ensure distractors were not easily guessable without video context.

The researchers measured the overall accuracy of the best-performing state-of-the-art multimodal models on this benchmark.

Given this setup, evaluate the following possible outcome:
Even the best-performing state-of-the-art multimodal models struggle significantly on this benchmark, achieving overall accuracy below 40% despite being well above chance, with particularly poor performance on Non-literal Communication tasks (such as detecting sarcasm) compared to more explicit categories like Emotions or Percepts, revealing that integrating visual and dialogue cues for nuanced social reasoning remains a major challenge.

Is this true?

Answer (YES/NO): NO